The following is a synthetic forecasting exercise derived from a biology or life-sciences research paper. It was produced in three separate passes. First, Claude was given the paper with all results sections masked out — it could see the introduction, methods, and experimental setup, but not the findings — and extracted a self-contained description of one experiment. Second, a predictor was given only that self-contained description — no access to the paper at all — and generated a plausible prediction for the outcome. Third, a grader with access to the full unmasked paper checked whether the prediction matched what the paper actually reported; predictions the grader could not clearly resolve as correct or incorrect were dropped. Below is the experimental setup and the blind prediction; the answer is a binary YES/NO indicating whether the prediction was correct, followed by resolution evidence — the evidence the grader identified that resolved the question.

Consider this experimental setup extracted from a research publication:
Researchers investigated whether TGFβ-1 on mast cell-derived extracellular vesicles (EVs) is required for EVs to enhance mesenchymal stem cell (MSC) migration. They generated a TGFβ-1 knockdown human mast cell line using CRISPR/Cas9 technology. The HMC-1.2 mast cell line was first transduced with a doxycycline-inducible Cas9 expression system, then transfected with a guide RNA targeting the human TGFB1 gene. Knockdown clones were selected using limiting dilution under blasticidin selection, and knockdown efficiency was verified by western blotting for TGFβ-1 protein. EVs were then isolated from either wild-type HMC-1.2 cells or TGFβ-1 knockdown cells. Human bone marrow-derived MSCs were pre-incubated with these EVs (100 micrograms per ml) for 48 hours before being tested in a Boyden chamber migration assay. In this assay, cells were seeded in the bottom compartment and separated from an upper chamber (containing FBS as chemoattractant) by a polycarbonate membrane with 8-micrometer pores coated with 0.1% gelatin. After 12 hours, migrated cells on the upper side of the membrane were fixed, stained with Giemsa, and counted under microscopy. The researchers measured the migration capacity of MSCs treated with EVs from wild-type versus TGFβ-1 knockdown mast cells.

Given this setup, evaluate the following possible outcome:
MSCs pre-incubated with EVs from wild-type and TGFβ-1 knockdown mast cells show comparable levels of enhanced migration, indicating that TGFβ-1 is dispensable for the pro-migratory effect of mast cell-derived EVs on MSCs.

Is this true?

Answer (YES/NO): NO